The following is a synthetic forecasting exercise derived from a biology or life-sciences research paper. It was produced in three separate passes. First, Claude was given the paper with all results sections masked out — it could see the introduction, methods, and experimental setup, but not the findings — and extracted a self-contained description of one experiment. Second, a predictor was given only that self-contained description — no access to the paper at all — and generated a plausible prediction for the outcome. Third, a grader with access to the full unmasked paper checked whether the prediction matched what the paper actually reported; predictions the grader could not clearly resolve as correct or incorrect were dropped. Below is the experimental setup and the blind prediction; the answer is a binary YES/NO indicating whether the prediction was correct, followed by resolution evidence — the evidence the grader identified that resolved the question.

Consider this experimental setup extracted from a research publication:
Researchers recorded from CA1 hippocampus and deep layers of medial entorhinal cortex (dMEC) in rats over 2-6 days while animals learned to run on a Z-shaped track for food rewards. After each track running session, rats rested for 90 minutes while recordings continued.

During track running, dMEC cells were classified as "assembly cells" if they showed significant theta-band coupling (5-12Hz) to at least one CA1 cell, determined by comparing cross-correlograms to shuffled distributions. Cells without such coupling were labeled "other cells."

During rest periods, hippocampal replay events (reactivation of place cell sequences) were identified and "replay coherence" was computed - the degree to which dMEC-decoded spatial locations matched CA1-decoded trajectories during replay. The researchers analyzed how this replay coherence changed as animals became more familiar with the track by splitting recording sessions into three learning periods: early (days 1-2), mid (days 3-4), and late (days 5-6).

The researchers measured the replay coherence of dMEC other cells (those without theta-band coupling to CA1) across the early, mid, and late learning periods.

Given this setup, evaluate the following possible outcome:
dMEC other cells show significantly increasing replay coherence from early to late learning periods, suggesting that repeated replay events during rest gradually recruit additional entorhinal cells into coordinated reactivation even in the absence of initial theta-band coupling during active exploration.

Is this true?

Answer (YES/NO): NO